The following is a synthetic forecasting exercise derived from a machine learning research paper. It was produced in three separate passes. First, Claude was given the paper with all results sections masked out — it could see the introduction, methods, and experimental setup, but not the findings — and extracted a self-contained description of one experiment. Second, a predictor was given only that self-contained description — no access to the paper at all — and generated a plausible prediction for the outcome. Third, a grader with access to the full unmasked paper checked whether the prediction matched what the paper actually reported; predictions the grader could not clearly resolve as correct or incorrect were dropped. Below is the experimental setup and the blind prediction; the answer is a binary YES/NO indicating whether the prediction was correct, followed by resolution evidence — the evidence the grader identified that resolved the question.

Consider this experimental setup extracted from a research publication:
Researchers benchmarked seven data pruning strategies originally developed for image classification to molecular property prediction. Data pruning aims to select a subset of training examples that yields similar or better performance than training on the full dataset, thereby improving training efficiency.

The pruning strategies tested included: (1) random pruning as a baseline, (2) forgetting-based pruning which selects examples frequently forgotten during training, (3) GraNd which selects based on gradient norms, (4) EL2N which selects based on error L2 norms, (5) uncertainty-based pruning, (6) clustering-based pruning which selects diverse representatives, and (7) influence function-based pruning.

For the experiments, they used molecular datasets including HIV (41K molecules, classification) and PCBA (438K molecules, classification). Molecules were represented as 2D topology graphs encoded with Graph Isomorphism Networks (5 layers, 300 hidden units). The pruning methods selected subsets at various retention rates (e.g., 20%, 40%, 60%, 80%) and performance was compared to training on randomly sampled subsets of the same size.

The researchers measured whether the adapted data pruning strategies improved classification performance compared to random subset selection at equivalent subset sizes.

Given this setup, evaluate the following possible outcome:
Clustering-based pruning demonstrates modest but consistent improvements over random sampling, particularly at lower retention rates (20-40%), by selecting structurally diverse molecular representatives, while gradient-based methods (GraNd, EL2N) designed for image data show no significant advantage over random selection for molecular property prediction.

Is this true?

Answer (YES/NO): NO